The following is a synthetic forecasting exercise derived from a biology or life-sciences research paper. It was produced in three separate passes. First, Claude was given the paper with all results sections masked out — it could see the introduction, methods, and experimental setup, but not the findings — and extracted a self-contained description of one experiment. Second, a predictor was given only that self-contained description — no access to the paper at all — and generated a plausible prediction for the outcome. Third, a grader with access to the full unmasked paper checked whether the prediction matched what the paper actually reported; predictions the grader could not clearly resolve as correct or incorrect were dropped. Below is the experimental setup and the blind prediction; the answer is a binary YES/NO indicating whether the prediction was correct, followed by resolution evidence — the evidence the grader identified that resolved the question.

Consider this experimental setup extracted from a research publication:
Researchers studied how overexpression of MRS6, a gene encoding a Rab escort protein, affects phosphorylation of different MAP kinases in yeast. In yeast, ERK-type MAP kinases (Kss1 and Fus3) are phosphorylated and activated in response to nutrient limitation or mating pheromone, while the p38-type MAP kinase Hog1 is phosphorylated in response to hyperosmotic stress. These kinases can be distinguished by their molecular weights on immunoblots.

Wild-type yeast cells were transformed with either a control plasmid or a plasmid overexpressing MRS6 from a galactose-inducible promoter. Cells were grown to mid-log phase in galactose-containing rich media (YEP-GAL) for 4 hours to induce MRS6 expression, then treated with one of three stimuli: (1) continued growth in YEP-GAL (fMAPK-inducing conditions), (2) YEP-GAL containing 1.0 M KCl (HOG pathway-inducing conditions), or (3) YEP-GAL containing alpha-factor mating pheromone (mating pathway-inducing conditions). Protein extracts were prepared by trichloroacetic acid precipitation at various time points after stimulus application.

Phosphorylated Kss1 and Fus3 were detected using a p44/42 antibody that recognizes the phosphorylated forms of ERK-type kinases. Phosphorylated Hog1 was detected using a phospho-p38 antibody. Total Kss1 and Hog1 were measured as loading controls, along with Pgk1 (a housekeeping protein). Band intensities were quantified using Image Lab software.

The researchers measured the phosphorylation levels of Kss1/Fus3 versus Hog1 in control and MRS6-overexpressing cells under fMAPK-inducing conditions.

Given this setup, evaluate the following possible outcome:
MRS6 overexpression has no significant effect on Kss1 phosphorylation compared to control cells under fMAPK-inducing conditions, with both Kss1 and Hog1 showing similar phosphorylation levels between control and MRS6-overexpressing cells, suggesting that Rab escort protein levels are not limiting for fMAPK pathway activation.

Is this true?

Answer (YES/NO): NO